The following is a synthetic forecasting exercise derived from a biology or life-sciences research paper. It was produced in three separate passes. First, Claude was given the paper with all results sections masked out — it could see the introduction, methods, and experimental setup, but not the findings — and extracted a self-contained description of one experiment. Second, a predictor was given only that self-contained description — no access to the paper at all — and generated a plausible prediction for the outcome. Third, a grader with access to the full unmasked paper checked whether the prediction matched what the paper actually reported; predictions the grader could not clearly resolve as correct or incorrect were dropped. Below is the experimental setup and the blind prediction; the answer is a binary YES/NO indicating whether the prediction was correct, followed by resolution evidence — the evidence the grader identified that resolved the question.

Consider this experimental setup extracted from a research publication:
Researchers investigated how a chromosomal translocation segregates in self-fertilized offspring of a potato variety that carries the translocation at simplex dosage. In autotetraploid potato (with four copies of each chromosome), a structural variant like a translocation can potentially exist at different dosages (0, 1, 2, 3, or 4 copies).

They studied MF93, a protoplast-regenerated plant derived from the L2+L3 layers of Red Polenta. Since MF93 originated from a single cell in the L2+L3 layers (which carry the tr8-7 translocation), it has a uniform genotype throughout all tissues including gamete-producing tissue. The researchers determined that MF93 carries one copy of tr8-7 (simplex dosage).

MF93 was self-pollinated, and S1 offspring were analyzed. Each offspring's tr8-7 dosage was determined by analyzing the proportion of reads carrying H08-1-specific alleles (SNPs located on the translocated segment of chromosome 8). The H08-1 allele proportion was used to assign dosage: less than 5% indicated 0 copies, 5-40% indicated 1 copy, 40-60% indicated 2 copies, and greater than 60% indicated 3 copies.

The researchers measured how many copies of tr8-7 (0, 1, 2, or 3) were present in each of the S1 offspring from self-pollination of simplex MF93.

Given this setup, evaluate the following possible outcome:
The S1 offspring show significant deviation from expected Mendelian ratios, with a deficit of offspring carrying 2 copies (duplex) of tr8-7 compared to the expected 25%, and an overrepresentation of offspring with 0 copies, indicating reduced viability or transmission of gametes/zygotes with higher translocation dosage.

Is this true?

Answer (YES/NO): NO